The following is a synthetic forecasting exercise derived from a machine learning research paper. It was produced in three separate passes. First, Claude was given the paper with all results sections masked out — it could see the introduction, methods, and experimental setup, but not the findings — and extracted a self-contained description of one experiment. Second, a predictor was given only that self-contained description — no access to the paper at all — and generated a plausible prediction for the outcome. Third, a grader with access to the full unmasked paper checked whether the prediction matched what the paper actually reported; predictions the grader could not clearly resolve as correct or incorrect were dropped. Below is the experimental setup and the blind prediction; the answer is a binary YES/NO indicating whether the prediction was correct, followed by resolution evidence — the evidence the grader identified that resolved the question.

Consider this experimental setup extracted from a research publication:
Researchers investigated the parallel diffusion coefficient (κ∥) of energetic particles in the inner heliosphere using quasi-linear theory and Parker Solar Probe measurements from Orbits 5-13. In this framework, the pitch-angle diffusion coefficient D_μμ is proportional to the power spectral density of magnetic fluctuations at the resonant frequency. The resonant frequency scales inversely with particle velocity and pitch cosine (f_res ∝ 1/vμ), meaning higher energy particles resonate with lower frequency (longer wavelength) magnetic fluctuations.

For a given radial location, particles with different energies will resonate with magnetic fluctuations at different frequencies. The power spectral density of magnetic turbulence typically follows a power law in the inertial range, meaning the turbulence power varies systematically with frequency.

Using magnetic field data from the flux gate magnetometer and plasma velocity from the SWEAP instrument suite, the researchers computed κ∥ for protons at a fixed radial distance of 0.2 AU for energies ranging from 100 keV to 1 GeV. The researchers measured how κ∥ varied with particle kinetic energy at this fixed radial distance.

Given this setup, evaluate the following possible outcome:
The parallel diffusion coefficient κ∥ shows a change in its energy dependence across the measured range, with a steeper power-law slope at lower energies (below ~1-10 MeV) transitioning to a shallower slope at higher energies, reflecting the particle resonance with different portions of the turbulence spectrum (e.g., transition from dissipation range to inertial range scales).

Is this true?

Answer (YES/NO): NO